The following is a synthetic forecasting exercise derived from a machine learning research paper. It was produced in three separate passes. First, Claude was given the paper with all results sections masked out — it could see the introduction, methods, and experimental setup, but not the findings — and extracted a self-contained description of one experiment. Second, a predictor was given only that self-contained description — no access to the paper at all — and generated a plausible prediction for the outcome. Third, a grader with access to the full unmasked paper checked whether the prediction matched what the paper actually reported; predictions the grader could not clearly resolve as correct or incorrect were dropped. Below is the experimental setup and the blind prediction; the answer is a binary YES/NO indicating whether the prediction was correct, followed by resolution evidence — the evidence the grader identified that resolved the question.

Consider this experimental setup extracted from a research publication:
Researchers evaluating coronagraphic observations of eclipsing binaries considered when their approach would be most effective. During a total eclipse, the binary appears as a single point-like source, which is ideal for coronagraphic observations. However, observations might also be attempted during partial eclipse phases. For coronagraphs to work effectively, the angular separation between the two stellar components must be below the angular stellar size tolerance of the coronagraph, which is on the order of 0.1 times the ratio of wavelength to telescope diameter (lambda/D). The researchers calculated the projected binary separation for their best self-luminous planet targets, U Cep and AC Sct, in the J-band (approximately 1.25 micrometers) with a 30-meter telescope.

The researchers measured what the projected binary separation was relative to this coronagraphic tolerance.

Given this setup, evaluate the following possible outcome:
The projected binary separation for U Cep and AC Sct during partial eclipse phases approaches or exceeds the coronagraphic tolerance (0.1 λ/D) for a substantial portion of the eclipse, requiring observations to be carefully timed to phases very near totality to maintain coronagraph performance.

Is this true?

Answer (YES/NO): NO